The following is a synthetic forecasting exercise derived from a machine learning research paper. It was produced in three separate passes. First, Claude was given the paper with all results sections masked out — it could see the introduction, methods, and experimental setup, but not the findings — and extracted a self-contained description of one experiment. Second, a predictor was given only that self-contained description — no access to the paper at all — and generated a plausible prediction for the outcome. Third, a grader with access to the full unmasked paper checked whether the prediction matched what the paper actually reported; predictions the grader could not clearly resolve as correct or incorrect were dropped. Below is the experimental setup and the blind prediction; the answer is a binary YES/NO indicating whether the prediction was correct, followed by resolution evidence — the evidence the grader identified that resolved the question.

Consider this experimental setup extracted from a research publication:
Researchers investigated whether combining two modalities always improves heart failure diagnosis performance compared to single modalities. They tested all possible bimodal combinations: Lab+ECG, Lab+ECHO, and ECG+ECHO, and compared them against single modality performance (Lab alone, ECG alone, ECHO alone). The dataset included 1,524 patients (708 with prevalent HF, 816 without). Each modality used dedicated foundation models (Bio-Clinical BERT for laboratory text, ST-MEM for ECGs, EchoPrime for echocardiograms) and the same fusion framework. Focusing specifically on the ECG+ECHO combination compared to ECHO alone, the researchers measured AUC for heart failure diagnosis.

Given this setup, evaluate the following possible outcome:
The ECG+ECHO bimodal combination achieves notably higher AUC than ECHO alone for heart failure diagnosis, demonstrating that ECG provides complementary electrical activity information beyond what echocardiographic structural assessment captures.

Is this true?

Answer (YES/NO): NO